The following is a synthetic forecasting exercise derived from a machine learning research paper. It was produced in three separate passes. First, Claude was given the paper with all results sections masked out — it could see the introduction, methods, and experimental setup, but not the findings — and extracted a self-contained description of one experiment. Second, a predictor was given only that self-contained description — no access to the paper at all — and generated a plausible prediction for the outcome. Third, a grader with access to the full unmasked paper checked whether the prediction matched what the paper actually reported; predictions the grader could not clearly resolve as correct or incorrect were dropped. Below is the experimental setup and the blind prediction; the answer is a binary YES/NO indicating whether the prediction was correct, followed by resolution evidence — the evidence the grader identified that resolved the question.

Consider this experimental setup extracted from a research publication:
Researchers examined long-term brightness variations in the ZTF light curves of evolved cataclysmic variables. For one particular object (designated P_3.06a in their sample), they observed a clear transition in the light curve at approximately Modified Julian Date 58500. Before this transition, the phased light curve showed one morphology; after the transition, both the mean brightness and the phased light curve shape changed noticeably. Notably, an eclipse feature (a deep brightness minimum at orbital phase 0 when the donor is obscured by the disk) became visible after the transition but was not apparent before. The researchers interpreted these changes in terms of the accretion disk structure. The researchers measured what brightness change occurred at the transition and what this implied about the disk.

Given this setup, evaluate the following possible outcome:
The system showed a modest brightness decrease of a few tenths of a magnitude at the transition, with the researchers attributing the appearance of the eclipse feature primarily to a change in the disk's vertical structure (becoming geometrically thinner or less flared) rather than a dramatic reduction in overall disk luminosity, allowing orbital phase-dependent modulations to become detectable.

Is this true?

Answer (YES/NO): NO